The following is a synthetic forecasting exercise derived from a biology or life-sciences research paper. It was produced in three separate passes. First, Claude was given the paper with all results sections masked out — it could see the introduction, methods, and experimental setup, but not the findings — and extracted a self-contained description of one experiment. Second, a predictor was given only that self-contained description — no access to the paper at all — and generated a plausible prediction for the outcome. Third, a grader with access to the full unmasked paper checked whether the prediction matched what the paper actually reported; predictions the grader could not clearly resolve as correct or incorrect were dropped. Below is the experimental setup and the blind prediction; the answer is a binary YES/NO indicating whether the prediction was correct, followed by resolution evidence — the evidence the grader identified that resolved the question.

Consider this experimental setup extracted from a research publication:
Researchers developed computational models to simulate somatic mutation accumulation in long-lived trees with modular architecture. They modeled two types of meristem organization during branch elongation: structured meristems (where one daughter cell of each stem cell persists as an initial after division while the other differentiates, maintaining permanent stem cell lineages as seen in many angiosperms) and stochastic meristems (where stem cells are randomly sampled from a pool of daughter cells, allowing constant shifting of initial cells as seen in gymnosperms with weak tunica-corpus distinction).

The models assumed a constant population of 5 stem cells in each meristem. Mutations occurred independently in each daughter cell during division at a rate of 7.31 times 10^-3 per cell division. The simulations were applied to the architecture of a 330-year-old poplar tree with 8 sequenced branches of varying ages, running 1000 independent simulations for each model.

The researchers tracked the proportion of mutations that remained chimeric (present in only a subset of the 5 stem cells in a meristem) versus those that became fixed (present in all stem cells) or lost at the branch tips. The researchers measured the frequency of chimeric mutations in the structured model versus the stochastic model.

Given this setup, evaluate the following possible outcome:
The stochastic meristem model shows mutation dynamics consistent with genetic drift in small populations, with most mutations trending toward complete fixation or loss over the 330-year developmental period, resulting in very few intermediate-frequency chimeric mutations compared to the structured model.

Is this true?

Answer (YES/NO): YES